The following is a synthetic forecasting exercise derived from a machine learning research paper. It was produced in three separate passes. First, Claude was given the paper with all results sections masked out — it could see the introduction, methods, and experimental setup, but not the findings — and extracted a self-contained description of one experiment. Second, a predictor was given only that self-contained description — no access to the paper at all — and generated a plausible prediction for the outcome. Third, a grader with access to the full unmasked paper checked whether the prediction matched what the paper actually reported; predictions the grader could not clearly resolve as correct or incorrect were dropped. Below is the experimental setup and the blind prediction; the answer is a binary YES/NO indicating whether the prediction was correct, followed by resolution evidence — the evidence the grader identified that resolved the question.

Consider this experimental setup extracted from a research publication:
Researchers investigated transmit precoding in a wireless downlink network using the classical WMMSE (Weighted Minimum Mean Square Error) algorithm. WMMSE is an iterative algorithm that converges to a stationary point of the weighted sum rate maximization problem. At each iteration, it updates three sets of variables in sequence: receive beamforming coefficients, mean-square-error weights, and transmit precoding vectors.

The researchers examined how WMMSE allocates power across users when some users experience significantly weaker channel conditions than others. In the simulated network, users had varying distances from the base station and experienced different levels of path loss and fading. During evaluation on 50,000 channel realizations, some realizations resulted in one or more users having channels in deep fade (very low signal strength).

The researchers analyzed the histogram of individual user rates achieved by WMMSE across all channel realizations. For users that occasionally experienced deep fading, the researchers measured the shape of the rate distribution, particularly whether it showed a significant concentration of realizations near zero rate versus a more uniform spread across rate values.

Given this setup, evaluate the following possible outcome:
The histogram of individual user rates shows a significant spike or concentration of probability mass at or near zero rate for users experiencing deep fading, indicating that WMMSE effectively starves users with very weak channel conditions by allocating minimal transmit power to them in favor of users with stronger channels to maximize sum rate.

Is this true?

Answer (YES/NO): YES